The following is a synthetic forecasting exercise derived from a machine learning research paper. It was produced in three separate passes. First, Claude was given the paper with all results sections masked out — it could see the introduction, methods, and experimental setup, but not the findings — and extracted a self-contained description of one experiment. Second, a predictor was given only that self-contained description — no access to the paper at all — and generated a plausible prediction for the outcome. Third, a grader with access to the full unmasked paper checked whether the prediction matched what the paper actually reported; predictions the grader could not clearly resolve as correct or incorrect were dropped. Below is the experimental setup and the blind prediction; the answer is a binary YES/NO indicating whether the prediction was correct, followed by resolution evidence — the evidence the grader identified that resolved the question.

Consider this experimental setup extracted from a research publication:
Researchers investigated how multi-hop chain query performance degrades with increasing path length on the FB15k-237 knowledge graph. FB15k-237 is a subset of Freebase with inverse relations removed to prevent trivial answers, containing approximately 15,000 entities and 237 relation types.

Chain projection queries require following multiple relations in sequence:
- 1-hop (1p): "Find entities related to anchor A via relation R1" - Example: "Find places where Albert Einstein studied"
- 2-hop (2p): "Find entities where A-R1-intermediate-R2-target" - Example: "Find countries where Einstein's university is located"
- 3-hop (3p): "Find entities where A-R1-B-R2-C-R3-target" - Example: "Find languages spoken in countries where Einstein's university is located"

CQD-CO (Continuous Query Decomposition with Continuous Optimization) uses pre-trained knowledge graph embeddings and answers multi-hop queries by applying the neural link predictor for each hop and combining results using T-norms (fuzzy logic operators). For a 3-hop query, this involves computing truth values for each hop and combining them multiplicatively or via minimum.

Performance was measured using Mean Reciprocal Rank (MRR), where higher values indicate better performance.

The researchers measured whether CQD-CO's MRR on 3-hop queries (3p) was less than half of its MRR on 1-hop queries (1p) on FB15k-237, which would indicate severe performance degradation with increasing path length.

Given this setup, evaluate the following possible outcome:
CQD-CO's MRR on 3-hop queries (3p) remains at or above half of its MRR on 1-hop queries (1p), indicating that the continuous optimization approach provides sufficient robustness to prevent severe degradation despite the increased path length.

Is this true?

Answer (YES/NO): NO